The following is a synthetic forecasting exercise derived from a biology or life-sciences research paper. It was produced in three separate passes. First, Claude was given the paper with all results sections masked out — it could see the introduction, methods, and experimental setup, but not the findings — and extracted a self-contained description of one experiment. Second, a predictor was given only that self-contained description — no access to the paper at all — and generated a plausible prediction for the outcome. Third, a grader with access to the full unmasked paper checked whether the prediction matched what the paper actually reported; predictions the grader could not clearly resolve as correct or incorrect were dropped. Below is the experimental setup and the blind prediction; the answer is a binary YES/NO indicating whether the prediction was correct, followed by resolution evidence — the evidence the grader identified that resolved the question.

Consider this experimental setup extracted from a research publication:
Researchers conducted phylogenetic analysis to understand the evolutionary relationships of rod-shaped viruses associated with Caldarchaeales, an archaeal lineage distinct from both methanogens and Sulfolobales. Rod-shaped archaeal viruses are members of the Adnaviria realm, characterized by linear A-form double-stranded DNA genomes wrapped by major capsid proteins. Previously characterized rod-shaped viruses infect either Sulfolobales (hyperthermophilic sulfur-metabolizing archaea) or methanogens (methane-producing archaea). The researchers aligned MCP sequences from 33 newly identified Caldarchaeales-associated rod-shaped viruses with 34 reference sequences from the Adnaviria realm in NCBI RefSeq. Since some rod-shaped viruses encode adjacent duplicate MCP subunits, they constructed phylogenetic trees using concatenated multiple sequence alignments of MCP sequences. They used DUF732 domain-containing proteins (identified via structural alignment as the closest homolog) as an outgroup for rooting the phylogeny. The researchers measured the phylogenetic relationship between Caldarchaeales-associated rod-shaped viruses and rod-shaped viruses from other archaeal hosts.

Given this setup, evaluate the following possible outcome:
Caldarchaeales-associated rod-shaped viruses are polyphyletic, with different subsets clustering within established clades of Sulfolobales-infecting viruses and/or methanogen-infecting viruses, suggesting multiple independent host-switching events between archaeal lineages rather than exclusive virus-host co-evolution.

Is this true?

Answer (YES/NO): NO